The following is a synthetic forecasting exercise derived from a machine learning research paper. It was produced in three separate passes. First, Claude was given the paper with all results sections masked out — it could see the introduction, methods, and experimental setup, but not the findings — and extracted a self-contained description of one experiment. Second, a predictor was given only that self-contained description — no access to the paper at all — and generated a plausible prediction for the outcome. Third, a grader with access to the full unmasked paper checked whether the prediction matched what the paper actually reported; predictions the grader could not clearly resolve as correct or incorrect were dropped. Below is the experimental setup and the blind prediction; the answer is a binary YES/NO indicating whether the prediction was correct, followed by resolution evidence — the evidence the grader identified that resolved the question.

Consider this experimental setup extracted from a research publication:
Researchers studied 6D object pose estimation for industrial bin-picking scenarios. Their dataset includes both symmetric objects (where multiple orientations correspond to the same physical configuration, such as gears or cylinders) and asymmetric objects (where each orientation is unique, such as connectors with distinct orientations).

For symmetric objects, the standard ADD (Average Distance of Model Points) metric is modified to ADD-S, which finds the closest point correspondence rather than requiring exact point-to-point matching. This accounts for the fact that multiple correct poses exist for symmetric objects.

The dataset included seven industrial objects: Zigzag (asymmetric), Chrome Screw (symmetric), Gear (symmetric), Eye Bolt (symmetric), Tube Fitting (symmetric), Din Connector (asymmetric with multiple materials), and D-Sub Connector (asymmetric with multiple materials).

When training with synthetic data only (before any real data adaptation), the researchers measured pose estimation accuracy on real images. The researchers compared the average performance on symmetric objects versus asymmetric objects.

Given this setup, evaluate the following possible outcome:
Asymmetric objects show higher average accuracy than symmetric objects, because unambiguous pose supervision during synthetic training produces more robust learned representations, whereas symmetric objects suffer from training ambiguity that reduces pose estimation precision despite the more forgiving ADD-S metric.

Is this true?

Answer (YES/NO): NO